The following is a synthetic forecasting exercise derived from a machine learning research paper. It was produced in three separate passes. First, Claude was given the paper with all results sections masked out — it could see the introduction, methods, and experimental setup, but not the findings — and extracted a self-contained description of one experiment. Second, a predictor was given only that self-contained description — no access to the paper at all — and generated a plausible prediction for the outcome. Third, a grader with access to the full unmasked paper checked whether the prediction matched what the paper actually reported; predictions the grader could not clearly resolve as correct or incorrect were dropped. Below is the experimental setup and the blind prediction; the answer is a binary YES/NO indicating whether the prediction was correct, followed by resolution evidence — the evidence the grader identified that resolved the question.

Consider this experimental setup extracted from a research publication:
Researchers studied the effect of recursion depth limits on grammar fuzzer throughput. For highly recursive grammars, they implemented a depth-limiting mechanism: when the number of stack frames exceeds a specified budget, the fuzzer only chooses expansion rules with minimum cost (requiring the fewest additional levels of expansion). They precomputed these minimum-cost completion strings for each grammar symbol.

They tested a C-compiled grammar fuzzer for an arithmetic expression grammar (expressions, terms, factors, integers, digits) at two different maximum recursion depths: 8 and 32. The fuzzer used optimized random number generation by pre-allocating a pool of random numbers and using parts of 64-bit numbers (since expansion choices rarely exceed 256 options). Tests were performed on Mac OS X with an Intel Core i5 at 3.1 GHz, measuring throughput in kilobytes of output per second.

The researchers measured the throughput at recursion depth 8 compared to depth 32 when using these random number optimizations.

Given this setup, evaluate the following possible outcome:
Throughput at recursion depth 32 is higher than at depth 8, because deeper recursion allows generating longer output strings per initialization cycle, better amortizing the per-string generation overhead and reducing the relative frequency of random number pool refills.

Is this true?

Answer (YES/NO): YES